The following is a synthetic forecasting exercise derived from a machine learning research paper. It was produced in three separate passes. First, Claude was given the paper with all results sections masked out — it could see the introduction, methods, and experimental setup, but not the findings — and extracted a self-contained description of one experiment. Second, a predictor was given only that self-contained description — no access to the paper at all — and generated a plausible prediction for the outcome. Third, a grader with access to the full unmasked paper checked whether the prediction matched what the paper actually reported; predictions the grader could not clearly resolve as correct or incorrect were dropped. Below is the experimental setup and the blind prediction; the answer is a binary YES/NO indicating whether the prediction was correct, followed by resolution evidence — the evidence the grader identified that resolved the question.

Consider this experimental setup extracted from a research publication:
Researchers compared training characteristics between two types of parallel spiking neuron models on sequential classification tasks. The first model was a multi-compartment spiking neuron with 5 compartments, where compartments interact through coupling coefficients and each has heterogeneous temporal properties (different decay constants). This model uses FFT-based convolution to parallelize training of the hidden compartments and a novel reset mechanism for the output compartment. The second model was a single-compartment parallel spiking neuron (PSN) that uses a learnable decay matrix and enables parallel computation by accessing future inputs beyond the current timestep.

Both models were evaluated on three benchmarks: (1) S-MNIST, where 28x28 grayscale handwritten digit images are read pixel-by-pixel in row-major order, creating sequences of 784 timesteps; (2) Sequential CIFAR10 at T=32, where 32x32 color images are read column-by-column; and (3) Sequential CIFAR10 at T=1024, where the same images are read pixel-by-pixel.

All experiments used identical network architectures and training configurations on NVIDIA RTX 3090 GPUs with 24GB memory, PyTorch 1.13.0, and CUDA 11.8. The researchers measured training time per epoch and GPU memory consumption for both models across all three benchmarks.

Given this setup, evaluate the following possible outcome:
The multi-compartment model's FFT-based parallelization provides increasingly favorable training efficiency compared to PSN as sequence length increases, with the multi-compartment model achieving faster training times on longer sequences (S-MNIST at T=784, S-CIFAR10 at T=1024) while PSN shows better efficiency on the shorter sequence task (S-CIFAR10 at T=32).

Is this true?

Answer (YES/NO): NO